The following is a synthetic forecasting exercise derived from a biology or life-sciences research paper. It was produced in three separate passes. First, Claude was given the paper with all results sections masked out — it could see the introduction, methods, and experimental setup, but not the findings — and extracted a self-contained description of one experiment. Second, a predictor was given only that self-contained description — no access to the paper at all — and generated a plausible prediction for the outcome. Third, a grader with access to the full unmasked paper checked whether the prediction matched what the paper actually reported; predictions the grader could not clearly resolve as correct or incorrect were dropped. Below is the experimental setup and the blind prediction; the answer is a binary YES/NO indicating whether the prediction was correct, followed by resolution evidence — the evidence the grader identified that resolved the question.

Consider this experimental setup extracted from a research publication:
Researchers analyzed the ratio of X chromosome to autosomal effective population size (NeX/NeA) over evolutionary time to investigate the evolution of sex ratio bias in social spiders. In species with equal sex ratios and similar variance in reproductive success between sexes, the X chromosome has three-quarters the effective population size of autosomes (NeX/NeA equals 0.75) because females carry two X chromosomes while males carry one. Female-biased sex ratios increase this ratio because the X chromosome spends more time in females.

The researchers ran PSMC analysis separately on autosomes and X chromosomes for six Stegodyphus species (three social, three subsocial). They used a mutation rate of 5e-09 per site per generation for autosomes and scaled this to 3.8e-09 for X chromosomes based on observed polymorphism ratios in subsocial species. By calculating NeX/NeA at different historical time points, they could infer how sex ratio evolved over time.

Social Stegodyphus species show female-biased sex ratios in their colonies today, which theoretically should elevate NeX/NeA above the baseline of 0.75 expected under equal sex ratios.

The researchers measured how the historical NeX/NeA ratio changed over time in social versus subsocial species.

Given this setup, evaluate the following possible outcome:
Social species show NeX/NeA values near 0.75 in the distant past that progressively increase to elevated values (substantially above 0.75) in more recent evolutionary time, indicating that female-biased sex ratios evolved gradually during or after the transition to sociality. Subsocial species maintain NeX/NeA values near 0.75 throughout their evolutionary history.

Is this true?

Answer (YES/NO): NO